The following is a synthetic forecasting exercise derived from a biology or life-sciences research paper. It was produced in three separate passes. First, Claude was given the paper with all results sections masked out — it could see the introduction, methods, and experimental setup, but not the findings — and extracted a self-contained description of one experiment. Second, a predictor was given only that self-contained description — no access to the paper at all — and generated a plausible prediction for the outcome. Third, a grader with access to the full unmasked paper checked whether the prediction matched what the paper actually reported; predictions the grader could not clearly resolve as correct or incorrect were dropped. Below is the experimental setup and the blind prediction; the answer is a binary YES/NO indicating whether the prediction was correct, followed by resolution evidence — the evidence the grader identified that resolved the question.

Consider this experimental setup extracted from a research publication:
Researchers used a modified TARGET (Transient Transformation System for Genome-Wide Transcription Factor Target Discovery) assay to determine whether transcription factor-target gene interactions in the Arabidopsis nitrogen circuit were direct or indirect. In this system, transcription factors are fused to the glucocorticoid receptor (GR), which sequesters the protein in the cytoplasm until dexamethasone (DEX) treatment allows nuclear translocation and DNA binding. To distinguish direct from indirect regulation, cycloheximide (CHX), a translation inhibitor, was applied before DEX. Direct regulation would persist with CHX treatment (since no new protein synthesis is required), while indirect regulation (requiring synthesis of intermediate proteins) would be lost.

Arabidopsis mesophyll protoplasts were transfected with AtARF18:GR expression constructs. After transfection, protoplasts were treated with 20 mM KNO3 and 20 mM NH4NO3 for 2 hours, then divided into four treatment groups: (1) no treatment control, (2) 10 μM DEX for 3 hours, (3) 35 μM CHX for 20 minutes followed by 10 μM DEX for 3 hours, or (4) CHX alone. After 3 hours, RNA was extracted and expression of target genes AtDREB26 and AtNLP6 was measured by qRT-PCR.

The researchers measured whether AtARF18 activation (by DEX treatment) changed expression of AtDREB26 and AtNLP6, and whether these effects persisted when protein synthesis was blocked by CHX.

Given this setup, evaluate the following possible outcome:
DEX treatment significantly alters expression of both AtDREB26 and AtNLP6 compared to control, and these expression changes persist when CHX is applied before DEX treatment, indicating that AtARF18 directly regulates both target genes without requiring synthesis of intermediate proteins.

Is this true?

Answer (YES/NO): NO